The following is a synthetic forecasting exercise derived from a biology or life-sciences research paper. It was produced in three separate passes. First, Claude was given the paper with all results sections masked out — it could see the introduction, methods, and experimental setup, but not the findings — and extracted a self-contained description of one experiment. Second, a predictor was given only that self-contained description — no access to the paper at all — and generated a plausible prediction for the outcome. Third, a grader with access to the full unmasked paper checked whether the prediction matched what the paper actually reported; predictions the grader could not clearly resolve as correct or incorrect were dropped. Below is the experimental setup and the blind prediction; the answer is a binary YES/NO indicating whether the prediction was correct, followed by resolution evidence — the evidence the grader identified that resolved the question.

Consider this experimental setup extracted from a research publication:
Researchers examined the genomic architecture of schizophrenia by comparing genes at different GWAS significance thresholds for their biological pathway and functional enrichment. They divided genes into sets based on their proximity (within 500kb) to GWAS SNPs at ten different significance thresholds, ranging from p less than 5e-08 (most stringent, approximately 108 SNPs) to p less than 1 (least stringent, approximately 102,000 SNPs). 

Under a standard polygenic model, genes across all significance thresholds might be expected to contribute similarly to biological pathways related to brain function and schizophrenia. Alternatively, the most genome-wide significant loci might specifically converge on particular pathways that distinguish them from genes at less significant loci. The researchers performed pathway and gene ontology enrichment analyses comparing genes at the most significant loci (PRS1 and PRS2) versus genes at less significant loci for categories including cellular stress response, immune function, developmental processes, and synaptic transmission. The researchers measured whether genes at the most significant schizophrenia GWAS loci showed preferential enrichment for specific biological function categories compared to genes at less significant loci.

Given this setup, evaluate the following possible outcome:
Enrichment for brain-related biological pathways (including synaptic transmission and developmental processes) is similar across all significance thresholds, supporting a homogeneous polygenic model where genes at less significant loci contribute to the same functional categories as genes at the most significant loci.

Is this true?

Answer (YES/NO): NO